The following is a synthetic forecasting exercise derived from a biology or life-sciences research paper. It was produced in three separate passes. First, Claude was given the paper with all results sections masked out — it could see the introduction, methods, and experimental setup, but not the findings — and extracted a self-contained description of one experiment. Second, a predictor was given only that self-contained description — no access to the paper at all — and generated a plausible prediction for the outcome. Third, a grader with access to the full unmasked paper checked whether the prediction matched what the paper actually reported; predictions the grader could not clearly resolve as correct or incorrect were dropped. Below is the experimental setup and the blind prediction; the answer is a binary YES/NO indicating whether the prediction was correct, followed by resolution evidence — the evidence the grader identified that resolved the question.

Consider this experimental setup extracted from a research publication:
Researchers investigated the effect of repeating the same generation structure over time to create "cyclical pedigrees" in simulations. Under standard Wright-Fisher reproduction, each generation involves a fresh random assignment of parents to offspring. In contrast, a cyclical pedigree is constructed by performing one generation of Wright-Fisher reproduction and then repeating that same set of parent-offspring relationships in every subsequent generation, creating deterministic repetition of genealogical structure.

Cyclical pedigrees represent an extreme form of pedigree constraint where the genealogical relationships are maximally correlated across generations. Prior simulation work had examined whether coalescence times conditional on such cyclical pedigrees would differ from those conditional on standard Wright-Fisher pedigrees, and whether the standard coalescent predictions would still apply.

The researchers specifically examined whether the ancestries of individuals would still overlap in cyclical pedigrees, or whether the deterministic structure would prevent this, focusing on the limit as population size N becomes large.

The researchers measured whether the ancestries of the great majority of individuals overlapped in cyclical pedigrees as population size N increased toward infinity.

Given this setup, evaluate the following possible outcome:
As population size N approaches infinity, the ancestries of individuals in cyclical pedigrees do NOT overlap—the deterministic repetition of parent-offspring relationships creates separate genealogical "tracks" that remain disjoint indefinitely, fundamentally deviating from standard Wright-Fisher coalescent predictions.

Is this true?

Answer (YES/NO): NO